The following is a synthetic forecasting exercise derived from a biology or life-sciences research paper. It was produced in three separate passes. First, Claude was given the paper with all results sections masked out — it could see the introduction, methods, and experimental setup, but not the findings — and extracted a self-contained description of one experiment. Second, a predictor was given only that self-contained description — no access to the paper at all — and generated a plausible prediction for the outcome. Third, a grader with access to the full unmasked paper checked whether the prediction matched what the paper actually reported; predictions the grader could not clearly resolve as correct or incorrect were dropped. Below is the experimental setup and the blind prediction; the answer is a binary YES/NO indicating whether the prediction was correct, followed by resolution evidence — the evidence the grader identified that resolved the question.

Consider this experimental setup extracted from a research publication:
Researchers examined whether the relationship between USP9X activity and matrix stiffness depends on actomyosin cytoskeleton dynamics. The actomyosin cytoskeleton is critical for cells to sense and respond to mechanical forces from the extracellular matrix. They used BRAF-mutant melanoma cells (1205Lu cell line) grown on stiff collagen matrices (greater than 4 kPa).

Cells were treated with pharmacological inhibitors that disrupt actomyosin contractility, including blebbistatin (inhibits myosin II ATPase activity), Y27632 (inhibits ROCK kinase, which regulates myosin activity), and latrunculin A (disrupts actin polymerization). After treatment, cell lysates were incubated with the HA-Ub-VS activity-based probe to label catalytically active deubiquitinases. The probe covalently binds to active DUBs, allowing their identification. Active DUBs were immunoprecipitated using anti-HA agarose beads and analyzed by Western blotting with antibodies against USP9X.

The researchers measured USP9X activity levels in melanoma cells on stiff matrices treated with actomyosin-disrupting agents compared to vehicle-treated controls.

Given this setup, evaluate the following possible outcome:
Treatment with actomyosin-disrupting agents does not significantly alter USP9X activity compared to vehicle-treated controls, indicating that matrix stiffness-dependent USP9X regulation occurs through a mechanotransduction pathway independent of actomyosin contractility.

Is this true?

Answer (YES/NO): NO